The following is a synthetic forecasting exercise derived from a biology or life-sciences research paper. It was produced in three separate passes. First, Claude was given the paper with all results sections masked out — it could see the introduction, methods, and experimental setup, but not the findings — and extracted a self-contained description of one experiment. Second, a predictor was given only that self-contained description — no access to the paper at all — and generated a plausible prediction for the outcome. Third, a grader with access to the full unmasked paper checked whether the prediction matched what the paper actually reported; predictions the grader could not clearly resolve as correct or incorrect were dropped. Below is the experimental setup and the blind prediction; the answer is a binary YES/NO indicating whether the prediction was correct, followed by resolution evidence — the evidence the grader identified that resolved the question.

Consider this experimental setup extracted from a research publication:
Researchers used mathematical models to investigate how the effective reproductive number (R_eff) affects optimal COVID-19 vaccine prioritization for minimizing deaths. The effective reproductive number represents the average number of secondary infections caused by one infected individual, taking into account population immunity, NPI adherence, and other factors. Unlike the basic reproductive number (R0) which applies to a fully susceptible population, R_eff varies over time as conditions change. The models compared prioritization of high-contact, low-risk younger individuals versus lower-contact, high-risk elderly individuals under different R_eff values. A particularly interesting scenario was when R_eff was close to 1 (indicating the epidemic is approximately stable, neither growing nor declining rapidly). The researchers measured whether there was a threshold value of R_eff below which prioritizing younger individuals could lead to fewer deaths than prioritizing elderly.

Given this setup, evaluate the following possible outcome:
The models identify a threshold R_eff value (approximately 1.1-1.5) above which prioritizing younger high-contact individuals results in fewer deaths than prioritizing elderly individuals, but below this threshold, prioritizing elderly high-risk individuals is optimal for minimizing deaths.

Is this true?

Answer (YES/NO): NO